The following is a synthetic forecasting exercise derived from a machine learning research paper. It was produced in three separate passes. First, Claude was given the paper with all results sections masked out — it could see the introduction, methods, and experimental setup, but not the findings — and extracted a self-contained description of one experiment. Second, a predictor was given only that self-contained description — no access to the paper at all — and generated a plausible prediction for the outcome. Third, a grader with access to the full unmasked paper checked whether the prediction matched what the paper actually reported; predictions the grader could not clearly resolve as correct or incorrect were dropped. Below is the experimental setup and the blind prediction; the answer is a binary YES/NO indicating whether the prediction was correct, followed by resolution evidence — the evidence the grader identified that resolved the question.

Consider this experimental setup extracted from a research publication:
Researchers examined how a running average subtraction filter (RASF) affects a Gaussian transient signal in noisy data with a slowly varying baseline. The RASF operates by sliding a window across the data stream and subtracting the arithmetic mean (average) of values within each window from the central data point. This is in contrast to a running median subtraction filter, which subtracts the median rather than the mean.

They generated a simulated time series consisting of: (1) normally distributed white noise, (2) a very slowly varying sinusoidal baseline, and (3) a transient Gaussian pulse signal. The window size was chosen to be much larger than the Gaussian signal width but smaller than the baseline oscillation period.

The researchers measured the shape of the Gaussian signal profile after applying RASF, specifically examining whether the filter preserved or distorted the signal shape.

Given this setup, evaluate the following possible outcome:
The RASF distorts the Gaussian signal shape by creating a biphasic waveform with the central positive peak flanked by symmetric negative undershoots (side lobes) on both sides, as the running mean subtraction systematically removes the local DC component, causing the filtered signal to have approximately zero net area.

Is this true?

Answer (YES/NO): YES